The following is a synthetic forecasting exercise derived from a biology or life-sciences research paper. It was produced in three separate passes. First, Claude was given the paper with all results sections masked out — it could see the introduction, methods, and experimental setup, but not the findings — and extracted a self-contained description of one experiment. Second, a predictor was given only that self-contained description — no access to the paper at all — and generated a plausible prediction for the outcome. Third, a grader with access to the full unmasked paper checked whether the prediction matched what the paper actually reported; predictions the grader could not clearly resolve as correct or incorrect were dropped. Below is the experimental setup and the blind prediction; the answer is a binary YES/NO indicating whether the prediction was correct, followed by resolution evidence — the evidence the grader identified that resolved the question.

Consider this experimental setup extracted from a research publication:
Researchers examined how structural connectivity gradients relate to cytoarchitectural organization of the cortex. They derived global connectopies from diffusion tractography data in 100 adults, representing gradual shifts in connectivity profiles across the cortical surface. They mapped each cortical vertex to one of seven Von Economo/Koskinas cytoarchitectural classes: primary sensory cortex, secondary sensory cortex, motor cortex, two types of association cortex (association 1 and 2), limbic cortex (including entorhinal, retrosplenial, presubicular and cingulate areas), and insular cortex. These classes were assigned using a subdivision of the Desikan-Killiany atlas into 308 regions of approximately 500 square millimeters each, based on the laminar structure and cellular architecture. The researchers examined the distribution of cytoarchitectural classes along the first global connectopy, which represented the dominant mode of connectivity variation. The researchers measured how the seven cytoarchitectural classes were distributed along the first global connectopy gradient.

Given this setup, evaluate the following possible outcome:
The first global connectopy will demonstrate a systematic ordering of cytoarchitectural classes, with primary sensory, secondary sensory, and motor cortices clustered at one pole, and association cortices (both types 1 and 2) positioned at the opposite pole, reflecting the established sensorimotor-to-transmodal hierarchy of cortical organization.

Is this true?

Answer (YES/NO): NO